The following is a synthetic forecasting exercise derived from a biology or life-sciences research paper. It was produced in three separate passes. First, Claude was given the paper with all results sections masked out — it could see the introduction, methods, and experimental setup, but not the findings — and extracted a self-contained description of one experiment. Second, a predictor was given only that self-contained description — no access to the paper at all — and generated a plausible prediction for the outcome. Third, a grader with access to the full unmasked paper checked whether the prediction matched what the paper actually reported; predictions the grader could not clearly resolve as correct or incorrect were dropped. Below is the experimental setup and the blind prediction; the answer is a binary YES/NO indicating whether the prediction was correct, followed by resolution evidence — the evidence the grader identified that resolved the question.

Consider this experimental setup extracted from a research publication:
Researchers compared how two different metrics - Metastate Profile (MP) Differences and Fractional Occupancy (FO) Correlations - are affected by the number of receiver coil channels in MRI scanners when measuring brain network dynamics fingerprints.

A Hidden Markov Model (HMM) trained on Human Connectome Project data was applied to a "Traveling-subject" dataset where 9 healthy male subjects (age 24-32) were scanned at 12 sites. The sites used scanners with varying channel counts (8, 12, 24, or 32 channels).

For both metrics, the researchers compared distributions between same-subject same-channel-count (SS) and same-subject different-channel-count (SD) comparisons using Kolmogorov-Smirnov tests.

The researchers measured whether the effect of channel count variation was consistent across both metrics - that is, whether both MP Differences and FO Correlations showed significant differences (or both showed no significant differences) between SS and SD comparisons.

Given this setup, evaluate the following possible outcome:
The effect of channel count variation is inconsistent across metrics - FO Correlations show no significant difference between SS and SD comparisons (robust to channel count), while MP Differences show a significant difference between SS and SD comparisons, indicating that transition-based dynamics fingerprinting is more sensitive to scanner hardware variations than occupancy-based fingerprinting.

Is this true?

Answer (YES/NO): NO